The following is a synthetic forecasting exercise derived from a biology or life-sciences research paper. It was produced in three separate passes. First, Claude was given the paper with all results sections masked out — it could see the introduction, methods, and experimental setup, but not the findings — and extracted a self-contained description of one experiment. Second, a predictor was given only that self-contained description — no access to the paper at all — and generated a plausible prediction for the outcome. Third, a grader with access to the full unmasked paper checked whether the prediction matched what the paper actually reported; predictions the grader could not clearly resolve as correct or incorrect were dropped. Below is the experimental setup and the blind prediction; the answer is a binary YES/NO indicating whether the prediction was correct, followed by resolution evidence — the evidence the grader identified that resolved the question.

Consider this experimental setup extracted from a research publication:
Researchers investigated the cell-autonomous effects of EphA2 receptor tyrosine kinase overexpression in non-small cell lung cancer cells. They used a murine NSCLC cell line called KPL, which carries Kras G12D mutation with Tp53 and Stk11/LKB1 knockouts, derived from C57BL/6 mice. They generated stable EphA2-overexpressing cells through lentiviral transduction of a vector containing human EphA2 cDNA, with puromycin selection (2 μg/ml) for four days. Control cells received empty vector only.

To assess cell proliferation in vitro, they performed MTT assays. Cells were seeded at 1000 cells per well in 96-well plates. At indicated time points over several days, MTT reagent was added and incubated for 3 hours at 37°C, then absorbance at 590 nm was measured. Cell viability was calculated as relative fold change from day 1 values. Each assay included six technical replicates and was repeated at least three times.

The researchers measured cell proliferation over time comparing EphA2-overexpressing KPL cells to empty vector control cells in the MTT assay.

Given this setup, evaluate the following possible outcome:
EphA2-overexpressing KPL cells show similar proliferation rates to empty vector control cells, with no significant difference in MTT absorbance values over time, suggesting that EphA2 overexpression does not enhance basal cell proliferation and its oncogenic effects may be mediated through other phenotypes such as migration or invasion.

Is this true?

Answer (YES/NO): YES